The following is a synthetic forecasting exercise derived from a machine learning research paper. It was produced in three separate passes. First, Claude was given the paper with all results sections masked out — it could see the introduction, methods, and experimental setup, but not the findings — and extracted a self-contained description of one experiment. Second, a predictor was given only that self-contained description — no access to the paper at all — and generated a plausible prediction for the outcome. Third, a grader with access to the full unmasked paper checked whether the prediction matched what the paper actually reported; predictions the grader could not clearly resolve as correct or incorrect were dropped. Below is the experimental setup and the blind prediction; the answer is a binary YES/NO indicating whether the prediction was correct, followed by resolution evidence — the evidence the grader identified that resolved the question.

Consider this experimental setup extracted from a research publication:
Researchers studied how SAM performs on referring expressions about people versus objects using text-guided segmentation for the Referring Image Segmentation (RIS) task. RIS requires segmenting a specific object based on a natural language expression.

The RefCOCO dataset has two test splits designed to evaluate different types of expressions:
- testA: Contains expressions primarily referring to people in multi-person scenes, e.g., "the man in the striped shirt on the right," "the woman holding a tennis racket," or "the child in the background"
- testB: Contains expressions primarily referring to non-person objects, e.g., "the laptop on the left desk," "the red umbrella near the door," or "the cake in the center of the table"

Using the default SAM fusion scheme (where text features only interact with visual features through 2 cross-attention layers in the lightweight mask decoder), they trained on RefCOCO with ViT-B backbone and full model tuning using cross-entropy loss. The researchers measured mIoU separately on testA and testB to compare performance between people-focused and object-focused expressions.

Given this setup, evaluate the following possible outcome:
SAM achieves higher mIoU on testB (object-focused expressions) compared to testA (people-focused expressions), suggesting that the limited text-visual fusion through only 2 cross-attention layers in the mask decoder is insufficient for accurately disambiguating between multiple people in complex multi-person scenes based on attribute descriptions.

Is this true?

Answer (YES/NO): NO